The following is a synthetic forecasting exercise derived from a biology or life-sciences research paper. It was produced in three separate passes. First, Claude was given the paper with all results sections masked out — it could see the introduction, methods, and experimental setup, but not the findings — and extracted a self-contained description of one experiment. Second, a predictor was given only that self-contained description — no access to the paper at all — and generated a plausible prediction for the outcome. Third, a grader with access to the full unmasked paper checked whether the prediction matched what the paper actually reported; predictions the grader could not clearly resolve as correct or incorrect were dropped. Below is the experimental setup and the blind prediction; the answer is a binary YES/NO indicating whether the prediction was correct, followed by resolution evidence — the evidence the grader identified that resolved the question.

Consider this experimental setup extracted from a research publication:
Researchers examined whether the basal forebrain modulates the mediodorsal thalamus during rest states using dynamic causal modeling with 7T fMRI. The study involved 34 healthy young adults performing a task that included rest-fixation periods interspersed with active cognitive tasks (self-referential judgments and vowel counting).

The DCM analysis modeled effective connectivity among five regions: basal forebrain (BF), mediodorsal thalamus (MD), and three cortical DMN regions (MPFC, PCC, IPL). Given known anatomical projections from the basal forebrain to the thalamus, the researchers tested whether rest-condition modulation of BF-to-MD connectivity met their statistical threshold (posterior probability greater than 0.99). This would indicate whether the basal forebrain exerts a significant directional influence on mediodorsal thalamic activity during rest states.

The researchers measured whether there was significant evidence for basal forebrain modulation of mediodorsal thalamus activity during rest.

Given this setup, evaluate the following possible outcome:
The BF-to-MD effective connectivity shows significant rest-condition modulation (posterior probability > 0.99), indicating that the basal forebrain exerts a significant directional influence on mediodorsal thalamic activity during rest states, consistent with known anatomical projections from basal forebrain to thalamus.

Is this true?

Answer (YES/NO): YES